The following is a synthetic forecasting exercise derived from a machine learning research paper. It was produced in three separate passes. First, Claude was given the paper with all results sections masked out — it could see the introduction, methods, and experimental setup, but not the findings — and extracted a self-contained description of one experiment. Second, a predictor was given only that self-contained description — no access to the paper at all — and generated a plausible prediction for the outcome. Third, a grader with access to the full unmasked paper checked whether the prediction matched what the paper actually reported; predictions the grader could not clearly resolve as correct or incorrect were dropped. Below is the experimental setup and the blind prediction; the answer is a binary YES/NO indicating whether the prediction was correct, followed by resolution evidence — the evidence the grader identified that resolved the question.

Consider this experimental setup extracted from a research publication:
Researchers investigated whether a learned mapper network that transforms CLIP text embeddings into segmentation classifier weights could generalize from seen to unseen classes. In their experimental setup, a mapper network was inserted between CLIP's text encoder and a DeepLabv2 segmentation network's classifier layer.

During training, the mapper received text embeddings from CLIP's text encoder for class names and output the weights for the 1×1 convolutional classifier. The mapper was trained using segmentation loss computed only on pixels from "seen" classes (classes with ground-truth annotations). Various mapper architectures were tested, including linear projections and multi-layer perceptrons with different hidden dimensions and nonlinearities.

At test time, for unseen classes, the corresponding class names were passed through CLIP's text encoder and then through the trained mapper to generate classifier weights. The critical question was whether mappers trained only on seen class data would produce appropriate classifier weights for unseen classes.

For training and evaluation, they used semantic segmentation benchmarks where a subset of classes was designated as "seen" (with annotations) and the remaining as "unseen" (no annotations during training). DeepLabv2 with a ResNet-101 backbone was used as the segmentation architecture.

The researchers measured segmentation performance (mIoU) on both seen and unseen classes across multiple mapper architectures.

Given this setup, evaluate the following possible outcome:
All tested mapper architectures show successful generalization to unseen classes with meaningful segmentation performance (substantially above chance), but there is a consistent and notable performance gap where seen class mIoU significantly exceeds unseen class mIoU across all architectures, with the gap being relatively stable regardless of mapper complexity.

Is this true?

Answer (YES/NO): NO